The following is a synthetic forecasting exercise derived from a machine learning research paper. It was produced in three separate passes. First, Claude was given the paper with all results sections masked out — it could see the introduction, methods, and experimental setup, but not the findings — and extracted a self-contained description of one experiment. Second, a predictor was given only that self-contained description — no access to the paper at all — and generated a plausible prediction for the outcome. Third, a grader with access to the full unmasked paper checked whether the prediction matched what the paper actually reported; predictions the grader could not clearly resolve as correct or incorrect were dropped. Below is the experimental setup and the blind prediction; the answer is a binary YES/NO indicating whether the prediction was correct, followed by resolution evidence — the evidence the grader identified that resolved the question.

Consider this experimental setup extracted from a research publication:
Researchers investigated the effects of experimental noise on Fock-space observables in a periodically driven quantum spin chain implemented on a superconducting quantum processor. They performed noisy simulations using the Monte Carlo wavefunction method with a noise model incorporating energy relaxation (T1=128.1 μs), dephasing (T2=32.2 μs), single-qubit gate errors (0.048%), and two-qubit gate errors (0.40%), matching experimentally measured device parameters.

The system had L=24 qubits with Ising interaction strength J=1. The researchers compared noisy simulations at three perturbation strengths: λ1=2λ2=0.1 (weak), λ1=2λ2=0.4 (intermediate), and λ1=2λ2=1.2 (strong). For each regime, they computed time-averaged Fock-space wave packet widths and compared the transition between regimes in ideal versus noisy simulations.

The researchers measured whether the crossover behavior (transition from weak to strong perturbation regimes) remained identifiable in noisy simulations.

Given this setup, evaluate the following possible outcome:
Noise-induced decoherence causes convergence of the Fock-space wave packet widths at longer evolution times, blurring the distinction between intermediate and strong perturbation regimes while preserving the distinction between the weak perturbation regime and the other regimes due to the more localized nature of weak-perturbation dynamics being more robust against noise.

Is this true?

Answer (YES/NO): NO